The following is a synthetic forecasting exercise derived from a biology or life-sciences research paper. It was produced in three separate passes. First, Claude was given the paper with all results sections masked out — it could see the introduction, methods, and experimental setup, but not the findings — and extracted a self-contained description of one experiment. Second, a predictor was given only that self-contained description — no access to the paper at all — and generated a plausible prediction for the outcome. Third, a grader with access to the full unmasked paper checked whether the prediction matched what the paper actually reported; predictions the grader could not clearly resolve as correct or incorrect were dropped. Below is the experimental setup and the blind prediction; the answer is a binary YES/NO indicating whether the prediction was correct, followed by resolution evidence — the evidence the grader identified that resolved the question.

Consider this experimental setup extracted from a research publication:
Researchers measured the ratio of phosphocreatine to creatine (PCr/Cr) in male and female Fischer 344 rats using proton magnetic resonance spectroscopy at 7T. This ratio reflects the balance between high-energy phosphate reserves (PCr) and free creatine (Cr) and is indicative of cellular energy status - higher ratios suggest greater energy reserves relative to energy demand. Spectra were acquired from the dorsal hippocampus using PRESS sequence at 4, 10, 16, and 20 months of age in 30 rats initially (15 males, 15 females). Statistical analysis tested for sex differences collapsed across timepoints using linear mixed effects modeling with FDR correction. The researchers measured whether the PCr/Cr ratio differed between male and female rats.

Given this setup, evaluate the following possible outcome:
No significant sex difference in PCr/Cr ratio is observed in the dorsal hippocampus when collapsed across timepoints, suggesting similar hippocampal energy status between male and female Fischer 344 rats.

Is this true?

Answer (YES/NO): NO